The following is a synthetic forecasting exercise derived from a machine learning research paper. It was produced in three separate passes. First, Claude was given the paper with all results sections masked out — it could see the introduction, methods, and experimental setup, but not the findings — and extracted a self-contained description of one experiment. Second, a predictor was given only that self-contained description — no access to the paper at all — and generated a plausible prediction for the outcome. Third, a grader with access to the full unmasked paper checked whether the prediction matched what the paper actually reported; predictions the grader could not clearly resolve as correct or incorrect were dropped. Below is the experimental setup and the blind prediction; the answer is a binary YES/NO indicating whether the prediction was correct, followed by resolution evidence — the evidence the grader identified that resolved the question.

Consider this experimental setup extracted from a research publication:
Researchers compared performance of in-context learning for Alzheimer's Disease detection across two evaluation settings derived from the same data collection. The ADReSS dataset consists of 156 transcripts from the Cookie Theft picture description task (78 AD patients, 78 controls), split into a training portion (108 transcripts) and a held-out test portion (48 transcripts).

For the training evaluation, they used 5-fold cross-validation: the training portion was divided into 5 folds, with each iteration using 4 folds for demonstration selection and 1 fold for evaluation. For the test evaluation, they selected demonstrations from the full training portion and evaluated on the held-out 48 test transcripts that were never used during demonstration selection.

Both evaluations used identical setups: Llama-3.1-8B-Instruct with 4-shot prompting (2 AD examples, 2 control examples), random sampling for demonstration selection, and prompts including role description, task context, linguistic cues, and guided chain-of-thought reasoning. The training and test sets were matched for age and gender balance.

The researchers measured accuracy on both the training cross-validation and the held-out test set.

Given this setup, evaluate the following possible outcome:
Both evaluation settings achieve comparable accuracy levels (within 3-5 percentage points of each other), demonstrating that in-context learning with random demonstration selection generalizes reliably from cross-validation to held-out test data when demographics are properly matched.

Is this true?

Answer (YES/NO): NO